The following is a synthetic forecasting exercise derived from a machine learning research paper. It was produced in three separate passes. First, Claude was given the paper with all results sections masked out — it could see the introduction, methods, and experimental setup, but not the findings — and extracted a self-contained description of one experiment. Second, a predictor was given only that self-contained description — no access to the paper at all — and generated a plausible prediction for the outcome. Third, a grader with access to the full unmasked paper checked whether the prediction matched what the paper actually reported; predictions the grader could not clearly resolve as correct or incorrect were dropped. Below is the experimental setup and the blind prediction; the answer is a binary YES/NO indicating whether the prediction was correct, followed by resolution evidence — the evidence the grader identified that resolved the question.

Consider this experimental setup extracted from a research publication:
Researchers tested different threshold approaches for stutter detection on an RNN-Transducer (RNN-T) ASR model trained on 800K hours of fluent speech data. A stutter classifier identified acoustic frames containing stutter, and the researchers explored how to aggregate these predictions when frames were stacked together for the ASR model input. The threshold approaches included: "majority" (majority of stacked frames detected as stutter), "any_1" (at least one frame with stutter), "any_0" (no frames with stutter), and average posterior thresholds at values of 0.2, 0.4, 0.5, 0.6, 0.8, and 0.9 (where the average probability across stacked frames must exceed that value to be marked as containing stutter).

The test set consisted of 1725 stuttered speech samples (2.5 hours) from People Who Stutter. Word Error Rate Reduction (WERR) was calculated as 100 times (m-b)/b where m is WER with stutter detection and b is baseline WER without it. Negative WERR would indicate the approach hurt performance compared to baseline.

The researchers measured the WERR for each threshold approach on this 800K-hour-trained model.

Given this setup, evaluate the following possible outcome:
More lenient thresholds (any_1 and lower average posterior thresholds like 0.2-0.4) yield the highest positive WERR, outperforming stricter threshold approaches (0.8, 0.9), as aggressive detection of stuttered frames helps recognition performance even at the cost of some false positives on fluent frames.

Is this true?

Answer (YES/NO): NO